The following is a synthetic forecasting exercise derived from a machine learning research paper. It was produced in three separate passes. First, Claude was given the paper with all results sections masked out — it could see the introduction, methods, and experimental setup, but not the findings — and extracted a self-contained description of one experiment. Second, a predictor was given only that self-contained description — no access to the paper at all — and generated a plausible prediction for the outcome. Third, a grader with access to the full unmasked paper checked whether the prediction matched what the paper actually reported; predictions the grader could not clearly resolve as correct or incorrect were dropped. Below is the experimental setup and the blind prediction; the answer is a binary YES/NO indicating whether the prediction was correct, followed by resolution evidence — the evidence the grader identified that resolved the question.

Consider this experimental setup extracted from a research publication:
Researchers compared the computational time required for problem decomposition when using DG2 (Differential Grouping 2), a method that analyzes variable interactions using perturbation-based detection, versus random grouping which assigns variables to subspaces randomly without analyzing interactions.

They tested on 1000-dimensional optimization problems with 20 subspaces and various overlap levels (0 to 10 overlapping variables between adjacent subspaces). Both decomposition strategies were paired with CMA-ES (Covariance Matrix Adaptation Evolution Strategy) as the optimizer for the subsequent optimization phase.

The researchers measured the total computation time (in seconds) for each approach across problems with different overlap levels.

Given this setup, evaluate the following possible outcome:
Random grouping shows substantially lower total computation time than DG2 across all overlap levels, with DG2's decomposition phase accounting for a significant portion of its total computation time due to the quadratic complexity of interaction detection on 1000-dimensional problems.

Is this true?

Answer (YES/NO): NO